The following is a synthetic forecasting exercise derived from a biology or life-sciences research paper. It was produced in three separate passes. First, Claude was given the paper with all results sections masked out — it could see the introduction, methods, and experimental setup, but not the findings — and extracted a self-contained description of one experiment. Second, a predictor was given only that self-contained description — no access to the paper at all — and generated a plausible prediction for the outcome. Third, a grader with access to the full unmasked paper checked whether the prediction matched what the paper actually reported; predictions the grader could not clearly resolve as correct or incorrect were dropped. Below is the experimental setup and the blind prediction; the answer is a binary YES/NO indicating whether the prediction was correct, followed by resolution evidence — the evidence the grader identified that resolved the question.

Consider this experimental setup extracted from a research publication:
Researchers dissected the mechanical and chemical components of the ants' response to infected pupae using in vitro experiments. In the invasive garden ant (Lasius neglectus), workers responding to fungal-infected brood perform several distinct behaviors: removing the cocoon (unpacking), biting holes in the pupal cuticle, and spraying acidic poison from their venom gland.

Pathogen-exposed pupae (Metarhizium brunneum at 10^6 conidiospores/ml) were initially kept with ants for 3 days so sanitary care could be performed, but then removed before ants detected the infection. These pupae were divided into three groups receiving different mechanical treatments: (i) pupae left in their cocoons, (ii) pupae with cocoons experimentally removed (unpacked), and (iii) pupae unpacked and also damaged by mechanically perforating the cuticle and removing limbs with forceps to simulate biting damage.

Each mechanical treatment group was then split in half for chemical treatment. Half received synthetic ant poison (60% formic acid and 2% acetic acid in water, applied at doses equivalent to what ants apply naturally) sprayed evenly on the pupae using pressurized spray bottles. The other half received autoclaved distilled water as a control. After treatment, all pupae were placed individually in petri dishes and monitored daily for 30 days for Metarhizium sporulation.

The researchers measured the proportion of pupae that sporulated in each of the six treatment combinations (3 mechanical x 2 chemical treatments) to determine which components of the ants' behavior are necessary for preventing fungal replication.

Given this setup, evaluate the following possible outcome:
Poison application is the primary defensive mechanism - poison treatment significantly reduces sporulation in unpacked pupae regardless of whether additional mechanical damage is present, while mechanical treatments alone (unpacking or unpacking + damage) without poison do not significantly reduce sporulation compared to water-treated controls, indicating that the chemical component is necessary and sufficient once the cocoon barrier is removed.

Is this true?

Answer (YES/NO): NO